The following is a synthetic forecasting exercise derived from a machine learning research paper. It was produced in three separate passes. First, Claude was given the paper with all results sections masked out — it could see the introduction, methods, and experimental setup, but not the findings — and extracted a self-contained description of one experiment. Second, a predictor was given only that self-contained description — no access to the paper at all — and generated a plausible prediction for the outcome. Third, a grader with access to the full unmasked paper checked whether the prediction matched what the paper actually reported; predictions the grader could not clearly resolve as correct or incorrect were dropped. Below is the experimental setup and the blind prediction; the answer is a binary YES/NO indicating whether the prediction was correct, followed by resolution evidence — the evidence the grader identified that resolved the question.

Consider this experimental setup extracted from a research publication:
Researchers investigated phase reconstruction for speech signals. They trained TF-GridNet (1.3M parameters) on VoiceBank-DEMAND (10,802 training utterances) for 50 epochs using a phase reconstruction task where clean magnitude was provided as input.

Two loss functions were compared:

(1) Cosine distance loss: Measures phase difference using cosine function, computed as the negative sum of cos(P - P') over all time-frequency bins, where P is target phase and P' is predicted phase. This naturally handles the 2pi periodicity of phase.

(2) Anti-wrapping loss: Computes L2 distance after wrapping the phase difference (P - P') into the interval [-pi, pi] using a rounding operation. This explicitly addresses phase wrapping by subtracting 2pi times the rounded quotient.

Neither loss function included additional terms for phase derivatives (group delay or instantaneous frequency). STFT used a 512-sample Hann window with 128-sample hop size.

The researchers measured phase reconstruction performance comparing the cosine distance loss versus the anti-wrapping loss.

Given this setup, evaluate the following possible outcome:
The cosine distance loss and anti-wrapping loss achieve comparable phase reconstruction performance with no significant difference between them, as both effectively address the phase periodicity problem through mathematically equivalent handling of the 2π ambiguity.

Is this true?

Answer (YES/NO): YES